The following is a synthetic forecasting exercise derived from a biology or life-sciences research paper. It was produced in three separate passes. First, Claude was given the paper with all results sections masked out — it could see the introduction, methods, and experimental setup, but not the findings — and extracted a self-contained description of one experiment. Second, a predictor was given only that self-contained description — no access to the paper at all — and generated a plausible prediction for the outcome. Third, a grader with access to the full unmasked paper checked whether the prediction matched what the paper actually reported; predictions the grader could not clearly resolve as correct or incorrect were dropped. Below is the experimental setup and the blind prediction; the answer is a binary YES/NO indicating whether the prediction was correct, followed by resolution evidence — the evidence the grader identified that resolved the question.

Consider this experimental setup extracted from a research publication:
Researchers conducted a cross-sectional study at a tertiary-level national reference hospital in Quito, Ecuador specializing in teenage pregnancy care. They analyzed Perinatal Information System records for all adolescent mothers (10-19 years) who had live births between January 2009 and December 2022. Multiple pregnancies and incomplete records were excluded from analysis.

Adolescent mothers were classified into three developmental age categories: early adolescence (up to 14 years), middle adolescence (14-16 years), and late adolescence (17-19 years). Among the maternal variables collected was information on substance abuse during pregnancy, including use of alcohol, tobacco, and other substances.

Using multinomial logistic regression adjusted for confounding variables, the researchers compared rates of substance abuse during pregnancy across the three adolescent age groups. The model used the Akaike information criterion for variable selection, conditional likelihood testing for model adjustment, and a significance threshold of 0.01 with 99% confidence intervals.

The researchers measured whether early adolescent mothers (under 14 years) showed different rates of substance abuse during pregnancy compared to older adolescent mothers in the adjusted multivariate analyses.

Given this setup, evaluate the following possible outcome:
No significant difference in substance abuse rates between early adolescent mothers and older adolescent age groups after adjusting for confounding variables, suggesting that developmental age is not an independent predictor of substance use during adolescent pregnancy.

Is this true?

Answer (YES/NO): NO